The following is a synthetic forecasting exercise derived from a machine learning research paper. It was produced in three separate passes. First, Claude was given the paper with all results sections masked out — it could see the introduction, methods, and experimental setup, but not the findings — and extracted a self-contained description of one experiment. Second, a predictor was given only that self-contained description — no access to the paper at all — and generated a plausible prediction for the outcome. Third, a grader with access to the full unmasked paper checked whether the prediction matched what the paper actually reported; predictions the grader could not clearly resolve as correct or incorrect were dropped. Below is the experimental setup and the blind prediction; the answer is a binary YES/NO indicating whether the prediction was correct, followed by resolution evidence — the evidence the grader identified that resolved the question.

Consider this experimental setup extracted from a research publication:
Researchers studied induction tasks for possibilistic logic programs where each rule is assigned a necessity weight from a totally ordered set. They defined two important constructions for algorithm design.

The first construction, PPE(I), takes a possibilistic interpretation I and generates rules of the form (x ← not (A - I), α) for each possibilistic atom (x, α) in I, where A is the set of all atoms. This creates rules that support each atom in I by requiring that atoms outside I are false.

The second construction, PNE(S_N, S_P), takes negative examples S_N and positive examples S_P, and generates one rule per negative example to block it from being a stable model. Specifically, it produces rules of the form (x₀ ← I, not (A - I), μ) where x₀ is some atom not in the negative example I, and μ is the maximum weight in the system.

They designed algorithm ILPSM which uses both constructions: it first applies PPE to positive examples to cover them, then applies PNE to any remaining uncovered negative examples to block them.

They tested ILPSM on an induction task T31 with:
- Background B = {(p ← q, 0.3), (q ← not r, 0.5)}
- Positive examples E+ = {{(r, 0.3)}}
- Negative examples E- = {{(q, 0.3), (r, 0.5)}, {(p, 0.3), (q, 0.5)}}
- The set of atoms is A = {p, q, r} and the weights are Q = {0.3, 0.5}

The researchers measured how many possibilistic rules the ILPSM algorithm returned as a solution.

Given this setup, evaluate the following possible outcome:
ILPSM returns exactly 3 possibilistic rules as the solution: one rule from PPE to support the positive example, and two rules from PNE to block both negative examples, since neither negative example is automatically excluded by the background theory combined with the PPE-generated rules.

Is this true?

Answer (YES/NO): NO